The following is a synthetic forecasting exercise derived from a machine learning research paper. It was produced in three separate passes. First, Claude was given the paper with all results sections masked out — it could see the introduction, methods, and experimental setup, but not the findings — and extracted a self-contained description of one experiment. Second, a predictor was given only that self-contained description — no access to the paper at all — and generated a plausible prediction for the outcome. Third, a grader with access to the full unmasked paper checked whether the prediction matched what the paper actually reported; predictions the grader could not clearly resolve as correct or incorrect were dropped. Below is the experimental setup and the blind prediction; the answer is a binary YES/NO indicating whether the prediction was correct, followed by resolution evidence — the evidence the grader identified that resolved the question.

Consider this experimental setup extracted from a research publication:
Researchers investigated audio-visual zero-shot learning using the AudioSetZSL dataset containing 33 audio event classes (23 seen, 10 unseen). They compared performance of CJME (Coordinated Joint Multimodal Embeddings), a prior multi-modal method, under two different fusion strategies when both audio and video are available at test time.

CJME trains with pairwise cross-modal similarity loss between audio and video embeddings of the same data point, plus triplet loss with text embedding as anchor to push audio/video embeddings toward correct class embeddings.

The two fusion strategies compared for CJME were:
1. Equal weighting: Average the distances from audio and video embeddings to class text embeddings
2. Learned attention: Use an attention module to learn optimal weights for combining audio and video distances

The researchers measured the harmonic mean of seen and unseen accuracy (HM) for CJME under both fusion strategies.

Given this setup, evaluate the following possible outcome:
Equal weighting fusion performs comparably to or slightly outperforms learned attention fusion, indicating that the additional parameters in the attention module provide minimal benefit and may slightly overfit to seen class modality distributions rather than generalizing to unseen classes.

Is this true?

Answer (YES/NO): NO